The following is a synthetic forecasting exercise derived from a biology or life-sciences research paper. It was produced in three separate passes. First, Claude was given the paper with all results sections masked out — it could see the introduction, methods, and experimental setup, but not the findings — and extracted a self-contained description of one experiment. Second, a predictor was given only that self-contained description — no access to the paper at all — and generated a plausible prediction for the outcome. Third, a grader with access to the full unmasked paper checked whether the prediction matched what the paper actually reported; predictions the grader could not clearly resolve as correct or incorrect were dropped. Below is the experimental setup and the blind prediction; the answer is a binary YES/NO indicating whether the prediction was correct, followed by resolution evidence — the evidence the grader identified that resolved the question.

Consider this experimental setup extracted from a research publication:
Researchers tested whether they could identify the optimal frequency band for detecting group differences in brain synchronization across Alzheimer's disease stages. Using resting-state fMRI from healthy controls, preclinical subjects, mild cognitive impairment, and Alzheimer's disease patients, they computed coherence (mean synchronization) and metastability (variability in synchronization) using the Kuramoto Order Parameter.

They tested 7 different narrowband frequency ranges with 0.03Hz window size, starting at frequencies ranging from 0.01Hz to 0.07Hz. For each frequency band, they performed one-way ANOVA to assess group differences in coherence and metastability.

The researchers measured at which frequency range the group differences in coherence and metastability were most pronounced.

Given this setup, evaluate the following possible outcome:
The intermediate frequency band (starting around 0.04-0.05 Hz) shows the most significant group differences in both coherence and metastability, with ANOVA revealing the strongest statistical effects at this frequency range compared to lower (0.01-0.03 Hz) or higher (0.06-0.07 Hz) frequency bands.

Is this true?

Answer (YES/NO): NO